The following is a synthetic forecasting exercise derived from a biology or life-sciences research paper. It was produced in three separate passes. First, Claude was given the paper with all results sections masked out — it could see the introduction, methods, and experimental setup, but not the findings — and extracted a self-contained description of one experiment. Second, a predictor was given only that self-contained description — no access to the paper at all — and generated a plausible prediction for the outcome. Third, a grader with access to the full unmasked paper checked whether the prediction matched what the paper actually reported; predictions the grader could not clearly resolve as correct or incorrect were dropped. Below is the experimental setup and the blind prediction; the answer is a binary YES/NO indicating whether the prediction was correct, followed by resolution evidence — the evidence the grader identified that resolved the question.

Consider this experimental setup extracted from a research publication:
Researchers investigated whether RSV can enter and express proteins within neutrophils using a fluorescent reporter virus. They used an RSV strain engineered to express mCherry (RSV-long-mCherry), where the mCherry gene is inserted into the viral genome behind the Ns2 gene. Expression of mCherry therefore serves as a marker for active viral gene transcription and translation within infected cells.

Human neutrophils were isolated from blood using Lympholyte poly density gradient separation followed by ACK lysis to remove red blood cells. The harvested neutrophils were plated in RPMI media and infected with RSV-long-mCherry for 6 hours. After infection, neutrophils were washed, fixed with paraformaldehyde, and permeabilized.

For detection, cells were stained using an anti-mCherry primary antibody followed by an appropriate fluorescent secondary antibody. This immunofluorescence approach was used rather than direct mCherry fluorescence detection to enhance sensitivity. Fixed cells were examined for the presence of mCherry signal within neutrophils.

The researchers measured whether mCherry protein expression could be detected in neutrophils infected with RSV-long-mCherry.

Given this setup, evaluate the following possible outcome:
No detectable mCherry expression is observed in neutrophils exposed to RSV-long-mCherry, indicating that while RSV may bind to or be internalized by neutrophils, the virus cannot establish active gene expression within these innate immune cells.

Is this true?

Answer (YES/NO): NO